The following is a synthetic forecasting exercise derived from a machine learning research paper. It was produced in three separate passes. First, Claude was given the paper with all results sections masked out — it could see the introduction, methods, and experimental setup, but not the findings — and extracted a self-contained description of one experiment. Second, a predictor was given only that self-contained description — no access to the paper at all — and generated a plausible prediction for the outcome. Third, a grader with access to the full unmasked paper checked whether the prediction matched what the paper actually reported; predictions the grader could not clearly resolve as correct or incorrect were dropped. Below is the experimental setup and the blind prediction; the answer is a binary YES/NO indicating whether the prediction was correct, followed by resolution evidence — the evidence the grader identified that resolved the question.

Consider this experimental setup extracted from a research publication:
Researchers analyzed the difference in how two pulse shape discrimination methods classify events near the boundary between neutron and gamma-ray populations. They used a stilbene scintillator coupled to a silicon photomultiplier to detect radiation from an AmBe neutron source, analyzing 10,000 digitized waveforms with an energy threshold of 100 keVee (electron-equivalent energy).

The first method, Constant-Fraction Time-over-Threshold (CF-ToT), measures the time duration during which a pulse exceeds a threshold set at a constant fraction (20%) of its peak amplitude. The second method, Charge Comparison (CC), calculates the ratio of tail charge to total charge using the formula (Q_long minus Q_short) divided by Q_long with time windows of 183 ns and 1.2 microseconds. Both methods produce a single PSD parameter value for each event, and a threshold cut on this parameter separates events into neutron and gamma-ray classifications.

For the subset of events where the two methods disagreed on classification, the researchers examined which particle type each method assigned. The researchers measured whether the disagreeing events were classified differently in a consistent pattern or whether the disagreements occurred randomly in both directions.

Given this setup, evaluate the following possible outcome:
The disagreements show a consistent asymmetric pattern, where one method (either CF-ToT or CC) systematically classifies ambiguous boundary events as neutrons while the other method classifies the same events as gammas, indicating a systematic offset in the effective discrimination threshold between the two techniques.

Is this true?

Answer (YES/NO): YES